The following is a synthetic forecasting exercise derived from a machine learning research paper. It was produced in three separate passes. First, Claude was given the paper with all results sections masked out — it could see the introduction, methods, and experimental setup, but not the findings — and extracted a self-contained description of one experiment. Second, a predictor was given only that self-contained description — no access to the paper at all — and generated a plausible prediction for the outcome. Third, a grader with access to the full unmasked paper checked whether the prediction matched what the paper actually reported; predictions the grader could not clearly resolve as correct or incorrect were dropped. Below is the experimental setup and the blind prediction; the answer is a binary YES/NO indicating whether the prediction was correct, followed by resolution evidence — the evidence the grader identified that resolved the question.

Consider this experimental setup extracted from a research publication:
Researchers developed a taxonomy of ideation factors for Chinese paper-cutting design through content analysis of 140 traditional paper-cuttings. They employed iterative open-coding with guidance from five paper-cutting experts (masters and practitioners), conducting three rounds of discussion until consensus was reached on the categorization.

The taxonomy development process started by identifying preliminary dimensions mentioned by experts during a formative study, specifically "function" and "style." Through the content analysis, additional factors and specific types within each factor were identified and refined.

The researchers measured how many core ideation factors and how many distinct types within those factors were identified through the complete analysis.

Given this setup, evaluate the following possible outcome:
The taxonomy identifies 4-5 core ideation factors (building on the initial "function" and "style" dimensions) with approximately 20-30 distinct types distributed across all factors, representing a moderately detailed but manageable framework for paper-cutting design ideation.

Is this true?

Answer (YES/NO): NO